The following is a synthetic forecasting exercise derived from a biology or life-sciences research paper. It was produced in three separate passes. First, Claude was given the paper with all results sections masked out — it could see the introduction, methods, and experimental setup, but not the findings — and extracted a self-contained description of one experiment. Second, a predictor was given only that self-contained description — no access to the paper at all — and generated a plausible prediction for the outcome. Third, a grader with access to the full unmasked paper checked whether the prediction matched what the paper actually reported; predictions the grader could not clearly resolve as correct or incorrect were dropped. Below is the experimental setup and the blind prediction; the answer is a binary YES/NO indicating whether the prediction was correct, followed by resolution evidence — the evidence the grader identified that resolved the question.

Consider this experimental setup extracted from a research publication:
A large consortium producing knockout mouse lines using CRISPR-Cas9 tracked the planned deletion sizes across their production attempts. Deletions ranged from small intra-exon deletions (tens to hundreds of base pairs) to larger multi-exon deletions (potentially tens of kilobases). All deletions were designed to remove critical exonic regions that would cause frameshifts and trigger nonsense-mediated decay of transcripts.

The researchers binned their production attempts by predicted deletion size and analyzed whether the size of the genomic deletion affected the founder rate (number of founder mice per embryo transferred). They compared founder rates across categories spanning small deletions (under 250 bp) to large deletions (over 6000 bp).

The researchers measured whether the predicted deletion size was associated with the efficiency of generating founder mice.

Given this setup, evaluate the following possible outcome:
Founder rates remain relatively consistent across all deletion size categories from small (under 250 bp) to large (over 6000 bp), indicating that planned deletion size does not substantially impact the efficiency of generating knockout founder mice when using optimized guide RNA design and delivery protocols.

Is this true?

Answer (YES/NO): NO